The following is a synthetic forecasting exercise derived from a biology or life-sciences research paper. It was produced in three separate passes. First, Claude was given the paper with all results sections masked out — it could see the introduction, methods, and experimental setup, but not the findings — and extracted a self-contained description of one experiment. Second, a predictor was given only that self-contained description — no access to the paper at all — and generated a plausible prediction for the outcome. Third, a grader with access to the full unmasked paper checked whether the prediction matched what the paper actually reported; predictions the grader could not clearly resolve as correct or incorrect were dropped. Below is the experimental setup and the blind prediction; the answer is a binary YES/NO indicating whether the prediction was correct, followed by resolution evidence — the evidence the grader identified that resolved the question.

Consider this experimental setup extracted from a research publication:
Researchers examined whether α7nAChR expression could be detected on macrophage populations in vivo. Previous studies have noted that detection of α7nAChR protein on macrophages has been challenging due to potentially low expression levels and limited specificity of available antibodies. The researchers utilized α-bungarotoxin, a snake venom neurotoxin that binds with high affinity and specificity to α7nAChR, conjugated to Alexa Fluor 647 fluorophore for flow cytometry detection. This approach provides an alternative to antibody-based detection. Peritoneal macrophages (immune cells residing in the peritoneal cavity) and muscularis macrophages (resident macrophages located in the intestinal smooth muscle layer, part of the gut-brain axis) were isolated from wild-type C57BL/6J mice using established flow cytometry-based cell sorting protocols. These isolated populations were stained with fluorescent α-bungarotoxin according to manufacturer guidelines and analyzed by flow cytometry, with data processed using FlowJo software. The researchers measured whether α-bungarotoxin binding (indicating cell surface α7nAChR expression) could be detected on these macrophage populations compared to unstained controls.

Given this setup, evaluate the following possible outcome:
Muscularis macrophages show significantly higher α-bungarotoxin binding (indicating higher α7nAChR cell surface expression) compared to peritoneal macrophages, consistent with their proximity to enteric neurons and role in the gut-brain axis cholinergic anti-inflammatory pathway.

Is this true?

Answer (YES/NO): NO